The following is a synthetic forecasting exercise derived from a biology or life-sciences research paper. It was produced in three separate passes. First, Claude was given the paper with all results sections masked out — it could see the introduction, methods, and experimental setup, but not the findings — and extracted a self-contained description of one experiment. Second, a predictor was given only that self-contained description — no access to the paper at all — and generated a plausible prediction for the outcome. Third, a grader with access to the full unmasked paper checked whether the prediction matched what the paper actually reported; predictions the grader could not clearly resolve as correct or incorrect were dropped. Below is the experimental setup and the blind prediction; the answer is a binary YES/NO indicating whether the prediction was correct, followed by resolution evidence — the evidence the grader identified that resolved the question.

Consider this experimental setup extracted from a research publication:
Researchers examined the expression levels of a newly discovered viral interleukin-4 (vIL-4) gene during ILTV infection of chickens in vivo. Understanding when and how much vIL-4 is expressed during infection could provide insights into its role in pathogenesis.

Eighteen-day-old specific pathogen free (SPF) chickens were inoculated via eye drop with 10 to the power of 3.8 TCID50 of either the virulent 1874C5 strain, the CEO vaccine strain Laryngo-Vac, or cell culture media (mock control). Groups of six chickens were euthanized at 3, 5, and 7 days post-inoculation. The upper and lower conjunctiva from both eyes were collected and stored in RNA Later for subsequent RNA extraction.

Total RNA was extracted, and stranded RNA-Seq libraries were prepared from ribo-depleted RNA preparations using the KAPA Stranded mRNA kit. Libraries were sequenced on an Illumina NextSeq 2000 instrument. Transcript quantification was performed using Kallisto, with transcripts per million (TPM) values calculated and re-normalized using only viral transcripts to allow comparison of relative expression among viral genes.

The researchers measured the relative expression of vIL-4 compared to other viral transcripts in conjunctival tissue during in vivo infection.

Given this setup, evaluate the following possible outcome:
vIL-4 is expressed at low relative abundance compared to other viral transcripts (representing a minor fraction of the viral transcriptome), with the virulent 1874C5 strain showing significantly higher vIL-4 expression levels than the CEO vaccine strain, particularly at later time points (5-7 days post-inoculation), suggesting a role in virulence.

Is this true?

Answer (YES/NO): NO